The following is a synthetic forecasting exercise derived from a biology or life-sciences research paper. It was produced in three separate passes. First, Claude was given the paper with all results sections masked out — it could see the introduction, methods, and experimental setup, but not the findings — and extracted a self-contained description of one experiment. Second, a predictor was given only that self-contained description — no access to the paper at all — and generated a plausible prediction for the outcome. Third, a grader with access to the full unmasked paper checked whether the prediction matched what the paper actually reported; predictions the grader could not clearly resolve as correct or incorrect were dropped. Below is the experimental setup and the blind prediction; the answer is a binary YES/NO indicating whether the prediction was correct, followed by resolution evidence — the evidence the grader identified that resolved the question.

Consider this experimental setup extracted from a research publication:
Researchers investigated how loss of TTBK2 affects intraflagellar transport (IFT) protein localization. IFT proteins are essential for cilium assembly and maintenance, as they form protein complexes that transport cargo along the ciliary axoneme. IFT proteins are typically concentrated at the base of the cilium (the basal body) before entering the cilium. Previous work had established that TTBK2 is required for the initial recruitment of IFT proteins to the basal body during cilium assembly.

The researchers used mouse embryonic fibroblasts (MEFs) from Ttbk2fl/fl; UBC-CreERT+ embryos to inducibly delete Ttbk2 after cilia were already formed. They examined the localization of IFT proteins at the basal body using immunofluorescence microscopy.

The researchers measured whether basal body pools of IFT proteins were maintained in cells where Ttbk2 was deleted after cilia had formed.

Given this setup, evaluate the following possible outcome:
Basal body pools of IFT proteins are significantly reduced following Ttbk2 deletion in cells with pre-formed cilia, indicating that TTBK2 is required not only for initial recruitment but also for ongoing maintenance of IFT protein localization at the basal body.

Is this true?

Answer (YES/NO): YES